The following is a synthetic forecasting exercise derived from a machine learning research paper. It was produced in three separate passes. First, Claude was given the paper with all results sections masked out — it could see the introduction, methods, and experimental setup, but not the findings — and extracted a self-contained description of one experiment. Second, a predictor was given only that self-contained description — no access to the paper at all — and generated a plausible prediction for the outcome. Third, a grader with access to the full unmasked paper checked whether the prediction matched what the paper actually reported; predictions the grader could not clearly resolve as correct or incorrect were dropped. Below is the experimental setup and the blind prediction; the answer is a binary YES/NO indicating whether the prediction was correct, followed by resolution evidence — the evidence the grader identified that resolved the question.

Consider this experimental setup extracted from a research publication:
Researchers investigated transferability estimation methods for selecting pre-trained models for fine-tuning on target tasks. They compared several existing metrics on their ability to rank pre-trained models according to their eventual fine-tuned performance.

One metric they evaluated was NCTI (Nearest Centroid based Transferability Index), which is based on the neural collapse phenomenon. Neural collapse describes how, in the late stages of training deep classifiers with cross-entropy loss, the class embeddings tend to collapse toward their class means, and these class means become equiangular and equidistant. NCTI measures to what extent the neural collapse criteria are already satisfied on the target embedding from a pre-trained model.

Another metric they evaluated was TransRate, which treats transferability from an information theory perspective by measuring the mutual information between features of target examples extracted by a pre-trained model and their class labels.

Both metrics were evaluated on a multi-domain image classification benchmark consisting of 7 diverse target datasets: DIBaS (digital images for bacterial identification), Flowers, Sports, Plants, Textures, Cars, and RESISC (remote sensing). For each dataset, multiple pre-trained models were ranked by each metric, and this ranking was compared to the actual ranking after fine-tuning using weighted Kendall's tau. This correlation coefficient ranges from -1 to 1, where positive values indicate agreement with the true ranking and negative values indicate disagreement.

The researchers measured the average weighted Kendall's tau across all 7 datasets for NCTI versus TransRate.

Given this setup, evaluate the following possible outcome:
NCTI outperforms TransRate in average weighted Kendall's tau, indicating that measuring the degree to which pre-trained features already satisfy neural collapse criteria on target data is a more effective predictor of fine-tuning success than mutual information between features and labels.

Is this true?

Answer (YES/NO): NO